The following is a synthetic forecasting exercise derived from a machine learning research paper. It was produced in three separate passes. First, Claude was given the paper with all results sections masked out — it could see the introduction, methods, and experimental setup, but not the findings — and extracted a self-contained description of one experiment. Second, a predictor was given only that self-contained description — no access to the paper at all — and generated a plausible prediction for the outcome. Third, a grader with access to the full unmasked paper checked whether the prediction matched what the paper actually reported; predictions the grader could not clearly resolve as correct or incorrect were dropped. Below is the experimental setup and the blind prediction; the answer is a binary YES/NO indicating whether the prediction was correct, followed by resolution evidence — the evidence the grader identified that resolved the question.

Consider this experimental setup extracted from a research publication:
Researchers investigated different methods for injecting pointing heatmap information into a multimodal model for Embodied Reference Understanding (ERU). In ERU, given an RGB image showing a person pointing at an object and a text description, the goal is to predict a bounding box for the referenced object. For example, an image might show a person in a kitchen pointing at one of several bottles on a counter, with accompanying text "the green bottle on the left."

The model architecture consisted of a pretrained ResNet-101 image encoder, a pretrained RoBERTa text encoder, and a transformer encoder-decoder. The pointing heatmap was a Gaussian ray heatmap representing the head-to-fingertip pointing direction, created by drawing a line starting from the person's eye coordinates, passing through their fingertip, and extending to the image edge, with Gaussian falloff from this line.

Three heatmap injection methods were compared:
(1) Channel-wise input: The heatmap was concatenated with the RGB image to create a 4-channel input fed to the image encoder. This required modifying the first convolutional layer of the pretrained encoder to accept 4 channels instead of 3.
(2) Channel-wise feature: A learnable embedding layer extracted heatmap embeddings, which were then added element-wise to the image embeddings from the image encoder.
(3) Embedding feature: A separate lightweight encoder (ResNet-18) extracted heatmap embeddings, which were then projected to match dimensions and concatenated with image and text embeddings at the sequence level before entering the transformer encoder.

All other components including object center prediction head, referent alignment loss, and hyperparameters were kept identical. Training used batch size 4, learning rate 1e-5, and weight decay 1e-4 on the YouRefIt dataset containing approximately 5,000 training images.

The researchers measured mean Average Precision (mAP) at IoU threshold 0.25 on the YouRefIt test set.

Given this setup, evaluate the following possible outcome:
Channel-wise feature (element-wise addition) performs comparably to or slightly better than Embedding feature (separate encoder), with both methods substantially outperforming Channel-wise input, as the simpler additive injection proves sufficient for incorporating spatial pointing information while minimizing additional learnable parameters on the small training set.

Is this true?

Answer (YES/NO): NO